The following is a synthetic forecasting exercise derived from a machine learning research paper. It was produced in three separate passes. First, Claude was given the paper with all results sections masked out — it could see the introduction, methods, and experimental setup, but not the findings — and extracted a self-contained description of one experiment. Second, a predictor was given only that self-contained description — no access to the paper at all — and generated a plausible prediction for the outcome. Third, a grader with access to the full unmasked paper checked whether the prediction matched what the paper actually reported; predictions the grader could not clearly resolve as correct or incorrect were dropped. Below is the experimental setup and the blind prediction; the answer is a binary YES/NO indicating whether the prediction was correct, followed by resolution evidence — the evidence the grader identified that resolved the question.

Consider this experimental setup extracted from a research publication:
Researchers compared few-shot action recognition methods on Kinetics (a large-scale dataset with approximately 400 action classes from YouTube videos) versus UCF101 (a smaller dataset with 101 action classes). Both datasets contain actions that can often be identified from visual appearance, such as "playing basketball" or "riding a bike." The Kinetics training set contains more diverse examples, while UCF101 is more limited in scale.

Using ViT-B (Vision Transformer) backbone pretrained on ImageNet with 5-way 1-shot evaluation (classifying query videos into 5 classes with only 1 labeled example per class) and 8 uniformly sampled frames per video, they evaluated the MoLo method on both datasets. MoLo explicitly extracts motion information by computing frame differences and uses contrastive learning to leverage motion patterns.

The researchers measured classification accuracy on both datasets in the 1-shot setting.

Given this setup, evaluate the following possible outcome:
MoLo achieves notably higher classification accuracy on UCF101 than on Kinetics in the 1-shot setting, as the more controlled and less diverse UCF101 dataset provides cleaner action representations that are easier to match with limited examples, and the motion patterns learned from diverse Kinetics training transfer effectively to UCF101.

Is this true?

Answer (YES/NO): YES